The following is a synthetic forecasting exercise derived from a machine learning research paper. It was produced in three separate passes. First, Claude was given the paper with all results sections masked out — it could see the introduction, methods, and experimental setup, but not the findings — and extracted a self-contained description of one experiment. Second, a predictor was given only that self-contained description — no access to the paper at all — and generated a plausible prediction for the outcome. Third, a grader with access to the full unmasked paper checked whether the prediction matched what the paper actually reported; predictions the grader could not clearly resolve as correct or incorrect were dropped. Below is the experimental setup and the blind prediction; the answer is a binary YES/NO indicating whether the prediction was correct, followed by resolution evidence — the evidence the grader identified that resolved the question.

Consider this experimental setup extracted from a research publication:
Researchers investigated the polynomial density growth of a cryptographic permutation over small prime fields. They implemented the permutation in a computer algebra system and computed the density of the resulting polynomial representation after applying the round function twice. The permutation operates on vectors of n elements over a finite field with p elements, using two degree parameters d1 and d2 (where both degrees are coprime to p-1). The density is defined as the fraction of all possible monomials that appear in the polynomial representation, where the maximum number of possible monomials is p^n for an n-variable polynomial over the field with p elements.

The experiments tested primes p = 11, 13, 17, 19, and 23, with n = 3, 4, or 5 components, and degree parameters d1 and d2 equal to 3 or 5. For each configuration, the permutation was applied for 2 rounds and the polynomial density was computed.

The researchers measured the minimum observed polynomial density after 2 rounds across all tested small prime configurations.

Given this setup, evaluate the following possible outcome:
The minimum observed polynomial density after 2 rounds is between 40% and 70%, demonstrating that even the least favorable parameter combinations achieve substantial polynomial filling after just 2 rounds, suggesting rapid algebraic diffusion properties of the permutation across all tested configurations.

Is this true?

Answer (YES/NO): NO